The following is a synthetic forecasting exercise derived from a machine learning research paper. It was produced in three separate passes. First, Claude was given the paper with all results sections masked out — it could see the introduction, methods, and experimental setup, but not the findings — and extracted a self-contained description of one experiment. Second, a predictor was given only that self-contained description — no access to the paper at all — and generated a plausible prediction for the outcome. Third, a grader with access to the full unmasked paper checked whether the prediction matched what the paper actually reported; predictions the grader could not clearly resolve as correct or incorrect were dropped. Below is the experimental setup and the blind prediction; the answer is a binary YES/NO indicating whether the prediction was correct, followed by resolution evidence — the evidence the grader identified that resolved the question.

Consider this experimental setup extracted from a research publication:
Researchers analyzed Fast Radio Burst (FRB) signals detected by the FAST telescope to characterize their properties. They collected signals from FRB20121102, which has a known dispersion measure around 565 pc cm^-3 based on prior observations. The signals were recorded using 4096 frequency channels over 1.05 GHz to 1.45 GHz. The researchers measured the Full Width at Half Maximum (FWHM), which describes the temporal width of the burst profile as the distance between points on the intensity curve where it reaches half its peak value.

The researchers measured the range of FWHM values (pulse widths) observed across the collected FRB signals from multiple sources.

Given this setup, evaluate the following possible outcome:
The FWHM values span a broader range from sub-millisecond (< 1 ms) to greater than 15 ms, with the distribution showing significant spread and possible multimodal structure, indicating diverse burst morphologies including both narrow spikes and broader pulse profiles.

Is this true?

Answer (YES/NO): YES